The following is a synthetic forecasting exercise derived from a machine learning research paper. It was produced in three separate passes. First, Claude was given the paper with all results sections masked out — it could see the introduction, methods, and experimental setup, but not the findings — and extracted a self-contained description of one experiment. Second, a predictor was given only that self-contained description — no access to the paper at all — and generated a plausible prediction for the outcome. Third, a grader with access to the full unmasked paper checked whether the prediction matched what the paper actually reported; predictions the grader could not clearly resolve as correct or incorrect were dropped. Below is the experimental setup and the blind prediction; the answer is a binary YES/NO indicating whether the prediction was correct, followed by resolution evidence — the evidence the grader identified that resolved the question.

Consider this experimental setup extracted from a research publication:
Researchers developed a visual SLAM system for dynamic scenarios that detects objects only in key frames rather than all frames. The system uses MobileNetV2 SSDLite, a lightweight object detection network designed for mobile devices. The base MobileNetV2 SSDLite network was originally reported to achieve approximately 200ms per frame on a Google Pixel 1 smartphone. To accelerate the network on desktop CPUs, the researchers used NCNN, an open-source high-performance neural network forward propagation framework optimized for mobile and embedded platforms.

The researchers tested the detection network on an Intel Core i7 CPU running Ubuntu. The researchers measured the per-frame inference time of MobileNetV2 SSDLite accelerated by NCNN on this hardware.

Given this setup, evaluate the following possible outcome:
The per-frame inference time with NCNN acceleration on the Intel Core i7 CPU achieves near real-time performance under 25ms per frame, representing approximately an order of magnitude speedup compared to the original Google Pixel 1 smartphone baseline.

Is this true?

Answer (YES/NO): NO